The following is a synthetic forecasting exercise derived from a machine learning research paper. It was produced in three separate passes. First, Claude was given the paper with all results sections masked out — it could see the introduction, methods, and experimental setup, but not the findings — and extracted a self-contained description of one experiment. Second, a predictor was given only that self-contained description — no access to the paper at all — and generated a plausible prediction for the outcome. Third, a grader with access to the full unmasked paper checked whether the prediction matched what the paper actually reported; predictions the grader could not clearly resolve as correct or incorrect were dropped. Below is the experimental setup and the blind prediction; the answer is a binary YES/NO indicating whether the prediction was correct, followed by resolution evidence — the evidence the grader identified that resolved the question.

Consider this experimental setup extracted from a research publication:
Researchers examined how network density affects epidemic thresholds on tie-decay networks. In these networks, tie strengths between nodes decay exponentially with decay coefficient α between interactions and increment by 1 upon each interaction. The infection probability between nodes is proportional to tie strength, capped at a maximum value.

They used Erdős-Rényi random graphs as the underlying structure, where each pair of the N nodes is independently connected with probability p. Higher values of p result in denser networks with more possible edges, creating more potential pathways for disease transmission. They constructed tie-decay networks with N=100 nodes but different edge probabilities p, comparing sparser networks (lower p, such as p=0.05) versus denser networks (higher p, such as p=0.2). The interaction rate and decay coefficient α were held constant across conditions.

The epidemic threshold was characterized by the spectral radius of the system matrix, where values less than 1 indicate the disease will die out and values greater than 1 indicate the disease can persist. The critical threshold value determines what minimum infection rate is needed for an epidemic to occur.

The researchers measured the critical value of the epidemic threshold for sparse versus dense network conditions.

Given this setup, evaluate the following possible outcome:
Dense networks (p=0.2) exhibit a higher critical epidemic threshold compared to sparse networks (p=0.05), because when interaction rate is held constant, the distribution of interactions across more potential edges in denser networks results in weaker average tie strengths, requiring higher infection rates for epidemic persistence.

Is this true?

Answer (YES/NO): NO